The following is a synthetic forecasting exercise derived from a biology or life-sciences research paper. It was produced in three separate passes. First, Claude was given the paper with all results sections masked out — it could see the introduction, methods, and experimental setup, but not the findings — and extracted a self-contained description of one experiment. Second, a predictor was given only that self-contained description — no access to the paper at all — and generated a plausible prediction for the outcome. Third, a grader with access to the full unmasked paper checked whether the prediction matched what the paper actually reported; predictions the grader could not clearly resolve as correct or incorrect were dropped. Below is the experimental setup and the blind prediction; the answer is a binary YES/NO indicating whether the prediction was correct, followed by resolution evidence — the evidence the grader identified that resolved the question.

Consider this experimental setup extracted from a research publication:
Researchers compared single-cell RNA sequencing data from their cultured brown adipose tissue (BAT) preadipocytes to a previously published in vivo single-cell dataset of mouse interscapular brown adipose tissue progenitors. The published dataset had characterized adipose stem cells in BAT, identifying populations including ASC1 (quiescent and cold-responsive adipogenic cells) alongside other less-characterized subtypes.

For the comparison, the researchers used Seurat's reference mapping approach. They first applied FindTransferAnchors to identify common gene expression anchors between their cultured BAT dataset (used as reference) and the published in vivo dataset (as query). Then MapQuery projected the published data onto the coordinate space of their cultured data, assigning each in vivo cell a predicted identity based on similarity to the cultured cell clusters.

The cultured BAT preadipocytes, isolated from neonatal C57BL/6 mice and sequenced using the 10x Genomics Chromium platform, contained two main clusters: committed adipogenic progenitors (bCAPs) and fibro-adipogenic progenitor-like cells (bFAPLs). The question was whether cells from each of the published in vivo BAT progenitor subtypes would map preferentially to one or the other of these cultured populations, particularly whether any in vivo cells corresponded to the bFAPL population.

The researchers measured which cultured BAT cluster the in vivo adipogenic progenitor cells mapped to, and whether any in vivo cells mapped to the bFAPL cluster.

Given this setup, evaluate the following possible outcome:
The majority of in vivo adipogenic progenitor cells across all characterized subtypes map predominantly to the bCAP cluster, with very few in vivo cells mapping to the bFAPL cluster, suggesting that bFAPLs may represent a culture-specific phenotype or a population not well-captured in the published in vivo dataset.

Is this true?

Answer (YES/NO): NO